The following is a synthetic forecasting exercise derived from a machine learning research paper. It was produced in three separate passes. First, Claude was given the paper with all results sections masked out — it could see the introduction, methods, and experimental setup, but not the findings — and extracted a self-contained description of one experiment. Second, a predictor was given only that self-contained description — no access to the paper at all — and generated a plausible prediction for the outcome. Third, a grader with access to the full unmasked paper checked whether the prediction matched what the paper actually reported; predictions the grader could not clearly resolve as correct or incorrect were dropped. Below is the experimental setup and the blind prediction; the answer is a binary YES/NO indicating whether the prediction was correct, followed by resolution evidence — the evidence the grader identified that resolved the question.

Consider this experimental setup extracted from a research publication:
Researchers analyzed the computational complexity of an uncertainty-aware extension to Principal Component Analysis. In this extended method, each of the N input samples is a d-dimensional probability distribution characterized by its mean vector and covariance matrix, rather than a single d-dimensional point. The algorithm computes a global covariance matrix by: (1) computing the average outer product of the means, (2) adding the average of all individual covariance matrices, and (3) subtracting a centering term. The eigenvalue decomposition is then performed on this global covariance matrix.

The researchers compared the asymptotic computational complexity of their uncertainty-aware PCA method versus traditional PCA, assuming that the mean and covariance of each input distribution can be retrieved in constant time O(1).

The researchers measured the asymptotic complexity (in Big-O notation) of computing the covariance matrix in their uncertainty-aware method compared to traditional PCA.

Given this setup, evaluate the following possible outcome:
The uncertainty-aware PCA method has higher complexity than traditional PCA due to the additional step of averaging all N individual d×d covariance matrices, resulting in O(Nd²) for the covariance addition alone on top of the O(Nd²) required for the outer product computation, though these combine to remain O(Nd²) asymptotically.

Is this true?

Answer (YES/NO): NO